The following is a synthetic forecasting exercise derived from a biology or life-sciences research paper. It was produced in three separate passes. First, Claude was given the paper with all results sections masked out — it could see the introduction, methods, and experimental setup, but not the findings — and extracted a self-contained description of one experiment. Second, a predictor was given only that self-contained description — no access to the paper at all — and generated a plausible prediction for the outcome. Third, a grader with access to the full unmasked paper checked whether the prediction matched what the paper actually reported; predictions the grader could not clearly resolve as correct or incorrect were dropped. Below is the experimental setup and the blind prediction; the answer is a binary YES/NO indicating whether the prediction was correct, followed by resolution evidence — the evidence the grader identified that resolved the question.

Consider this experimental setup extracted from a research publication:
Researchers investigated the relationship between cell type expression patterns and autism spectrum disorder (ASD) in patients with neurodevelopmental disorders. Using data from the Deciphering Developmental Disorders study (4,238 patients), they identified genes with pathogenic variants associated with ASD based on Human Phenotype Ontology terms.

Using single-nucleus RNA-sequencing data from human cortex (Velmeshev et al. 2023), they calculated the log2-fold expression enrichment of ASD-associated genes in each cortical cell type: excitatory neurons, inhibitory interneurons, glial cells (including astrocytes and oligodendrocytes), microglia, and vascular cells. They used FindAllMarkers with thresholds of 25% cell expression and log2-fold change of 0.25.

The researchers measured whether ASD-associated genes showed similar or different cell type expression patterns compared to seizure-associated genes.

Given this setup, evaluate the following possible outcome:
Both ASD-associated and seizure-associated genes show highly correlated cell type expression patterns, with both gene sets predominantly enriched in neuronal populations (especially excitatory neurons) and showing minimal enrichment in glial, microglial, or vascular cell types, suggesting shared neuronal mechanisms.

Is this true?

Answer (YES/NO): NO